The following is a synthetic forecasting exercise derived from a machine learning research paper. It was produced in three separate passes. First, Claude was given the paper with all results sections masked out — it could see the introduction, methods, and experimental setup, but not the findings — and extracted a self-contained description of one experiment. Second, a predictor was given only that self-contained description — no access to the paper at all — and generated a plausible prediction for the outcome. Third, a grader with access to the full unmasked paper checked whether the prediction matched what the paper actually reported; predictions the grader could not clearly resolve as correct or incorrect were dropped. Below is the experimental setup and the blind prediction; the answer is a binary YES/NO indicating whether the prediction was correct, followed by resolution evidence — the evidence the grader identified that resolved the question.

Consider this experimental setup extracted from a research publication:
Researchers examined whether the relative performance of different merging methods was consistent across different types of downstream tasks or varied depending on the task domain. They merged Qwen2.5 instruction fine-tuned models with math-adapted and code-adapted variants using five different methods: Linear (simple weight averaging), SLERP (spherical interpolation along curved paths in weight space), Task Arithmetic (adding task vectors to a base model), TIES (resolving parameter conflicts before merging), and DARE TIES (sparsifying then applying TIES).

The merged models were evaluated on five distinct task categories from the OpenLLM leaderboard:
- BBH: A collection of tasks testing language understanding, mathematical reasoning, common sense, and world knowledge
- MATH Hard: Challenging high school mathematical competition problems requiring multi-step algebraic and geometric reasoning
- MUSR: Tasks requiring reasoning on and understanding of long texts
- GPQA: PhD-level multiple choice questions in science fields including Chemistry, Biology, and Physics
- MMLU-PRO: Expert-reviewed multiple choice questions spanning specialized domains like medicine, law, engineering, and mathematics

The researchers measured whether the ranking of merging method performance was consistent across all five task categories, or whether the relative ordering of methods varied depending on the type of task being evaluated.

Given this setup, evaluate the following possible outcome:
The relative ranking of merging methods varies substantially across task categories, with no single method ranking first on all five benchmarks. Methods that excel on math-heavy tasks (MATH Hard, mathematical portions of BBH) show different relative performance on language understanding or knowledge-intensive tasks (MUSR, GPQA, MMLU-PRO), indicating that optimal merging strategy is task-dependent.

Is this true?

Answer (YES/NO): NO